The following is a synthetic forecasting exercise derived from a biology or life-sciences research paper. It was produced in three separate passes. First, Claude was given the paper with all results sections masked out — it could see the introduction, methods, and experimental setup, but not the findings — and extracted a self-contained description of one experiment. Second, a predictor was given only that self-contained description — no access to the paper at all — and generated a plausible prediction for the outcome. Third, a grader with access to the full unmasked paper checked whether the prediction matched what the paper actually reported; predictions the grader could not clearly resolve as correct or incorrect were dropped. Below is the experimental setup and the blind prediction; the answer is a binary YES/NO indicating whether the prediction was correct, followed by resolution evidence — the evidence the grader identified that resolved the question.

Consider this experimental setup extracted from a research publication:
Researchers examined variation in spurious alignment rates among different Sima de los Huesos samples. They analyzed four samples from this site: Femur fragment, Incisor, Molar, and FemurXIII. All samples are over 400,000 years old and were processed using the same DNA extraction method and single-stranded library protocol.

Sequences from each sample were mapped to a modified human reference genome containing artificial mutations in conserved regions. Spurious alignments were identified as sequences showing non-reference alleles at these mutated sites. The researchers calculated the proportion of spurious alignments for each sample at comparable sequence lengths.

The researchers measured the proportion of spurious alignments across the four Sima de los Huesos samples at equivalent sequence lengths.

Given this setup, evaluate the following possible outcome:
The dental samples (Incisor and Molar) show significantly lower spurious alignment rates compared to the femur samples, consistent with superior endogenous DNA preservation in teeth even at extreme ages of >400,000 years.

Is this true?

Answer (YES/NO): NO